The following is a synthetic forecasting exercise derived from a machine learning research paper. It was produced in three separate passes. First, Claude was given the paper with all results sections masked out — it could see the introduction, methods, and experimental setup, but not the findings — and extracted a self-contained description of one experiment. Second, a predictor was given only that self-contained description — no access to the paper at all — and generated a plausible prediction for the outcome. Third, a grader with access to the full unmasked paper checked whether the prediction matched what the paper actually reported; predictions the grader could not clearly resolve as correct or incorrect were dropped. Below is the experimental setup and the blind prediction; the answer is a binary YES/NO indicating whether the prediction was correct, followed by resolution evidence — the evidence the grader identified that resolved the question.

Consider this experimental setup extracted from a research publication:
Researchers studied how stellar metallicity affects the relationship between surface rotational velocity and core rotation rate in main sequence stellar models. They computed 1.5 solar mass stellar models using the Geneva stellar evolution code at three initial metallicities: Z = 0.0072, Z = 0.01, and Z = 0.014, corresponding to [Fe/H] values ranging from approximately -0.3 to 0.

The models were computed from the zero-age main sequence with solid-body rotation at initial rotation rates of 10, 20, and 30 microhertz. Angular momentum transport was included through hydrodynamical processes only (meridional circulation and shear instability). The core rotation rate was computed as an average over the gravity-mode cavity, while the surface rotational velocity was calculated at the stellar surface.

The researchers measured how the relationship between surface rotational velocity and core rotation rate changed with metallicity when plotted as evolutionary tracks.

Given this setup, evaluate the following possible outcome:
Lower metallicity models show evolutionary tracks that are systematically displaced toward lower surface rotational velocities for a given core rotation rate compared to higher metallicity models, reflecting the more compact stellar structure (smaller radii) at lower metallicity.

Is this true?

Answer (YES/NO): YES